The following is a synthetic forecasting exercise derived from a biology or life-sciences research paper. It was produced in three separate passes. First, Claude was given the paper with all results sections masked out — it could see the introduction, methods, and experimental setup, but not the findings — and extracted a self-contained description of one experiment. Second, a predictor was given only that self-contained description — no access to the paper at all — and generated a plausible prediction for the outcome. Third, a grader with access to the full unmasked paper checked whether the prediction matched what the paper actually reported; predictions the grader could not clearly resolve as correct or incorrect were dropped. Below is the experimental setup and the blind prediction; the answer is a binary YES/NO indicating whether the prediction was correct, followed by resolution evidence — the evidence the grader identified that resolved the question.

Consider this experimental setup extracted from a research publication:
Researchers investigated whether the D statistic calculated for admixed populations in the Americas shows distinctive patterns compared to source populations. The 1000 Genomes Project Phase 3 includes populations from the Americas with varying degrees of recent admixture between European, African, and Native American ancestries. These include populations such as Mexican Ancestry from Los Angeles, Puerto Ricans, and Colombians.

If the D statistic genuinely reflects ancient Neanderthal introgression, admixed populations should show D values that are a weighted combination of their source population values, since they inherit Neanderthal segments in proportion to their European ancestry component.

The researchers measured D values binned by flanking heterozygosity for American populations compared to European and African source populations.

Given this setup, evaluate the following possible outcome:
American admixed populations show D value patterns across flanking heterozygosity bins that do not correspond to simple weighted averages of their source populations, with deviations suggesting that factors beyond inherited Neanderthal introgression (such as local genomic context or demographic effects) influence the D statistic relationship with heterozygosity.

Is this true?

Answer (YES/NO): YES